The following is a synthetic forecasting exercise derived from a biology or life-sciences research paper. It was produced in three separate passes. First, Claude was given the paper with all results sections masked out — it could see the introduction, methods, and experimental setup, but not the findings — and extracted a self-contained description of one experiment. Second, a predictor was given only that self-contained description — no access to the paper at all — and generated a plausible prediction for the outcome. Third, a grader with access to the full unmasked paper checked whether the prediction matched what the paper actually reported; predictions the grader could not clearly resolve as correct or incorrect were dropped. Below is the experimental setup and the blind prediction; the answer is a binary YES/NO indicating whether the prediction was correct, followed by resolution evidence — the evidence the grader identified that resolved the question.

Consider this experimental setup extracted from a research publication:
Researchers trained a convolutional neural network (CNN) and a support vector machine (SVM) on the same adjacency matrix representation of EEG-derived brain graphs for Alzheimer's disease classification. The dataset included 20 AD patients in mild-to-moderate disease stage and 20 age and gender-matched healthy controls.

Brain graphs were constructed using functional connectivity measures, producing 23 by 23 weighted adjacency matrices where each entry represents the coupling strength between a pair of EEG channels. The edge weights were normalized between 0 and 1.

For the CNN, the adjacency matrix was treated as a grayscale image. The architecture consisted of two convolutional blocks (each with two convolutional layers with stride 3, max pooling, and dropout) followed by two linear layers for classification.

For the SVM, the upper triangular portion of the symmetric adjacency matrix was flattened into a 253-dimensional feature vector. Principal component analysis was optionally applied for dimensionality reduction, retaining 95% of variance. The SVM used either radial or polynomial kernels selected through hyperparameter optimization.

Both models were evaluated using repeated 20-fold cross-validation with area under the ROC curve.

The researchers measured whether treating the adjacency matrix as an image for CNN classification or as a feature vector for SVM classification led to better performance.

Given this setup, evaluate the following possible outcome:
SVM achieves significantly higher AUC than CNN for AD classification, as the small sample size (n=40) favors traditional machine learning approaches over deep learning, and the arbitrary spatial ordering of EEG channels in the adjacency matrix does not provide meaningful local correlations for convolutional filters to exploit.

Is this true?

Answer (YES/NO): NO